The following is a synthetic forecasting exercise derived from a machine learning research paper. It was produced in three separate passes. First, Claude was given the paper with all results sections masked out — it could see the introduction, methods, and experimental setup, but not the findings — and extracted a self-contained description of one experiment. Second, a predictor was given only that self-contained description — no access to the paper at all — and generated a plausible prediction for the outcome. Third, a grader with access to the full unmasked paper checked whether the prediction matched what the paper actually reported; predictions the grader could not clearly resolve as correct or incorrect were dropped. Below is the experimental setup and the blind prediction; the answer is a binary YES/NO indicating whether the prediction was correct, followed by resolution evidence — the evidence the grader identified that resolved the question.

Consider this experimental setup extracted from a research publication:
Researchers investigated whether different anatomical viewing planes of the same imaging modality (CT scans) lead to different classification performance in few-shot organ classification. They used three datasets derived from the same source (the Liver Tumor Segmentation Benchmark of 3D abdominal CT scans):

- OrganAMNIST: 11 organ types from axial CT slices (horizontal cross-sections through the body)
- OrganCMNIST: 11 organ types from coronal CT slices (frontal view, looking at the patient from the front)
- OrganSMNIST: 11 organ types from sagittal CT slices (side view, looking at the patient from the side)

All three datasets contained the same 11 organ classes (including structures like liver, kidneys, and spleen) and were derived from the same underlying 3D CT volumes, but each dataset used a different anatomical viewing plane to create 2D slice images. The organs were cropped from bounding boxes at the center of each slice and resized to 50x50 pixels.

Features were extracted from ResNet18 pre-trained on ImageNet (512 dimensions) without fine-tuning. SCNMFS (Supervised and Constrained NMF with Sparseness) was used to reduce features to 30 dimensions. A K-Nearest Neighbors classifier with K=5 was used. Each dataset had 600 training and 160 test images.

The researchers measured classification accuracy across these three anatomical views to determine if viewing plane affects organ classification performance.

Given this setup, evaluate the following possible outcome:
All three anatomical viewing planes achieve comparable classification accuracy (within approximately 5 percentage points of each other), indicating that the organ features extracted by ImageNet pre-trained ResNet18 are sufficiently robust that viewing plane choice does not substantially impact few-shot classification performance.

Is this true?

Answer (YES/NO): NO